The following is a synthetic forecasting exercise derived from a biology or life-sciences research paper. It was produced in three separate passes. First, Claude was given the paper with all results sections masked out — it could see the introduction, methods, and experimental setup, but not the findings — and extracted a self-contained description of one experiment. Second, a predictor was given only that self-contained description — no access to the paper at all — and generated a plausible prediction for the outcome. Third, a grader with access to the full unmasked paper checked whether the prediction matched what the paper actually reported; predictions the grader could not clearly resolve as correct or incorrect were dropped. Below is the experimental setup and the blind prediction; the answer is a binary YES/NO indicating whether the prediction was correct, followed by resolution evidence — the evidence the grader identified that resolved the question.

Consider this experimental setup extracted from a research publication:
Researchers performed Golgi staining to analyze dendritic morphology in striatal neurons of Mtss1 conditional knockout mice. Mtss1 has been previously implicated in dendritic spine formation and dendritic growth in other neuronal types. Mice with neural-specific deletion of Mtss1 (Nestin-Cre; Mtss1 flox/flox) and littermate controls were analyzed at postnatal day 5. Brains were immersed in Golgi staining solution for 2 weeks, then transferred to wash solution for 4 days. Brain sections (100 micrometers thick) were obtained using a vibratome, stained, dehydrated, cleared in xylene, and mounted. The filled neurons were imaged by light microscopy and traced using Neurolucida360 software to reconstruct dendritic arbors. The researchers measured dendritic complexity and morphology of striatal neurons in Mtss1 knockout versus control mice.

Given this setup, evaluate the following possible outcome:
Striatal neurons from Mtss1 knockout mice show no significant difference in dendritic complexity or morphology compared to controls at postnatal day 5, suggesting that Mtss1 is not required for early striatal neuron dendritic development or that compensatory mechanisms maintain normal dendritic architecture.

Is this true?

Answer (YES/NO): YES